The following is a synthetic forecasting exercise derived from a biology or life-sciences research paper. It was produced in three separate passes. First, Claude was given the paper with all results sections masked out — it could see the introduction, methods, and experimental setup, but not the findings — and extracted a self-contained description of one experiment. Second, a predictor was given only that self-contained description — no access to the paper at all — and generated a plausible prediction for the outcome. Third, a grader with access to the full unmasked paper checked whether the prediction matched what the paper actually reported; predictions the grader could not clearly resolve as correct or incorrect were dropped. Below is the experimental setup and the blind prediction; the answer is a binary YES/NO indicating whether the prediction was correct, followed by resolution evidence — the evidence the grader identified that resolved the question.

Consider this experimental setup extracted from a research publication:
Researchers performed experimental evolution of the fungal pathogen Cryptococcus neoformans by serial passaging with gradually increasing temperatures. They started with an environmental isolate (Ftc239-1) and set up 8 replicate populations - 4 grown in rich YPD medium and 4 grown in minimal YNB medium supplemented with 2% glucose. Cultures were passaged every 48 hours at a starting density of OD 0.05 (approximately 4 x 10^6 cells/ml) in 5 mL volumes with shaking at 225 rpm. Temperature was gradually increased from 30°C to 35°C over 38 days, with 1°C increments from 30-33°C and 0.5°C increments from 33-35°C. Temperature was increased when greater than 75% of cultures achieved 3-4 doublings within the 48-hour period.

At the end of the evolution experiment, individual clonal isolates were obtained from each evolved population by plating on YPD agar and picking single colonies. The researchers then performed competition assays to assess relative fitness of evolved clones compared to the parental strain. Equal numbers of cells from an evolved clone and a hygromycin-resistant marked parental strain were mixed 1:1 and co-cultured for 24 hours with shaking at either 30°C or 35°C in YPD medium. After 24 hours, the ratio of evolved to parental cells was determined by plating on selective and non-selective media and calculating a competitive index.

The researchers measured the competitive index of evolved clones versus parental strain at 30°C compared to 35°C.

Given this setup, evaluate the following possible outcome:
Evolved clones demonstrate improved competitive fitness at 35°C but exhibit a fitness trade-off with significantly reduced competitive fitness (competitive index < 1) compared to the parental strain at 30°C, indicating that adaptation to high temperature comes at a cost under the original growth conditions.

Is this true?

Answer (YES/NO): NO